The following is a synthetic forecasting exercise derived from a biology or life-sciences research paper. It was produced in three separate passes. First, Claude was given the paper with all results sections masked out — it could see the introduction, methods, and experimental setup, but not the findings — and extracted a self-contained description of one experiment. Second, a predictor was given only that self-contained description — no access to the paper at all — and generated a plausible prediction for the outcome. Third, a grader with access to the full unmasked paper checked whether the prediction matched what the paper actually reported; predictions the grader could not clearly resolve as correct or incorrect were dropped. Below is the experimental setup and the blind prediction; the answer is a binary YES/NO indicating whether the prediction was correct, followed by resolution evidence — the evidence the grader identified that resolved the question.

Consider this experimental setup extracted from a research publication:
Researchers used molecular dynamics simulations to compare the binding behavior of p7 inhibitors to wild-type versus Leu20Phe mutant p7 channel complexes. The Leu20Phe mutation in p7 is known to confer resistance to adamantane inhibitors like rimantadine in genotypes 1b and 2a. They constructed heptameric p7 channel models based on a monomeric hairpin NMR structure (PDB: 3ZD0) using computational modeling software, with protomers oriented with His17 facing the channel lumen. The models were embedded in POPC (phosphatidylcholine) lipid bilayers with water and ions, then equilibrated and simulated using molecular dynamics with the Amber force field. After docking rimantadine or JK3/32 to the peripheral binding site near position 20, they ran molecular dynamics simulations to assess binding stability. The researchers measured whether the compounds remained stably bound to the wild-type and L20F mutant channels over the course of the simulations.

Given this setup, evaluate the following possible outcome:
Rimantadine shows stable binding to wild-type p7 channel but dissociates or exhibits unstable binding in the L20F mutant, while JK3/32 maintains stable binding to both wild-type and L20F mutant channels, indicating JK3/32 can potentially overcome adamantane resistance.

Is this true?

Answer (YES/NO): YES